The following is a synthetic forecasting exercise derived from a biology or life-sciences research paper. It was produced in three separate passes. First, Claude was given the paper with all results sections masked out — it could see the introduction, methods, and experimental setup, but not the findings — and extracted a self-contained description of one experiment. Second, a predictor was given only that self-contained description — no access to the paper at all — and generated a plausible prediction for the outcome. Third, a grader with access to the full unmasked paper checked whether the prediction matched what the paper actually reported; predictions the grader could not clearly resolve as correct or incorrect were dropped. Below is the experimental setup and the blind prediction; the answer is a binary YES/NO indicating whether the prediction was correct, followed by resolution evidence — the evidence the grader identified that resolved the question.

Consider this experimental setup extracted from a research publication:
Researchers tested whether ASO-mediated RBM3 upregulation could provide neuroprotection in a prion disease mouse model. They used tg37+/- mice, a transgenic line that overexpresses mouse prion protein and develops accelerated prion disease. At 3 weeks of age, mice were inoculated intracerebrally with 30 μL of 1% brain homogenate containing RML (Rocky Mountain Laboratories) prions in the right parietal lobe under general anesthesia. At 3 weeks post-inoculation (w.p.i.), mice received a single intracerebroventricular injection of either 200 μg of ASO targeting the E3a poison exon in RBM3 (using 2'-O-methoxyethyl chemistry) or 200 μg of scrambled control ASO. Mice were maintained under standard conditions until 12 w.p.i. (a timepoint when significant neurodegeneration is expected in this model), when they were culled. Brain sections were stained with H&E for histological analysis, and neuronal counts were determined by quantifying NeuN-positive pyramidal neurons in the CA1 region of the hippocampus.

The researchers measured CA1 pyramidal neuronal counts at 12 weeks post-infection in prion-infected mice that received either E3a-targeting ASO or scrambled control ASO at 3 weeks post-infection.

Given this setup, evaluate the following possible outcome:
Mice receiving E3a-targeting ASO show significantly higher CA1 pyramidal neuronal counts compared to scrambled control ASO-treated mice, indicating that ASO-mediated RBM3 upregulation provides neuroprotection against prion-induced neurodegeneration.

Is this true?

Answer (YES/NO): YES